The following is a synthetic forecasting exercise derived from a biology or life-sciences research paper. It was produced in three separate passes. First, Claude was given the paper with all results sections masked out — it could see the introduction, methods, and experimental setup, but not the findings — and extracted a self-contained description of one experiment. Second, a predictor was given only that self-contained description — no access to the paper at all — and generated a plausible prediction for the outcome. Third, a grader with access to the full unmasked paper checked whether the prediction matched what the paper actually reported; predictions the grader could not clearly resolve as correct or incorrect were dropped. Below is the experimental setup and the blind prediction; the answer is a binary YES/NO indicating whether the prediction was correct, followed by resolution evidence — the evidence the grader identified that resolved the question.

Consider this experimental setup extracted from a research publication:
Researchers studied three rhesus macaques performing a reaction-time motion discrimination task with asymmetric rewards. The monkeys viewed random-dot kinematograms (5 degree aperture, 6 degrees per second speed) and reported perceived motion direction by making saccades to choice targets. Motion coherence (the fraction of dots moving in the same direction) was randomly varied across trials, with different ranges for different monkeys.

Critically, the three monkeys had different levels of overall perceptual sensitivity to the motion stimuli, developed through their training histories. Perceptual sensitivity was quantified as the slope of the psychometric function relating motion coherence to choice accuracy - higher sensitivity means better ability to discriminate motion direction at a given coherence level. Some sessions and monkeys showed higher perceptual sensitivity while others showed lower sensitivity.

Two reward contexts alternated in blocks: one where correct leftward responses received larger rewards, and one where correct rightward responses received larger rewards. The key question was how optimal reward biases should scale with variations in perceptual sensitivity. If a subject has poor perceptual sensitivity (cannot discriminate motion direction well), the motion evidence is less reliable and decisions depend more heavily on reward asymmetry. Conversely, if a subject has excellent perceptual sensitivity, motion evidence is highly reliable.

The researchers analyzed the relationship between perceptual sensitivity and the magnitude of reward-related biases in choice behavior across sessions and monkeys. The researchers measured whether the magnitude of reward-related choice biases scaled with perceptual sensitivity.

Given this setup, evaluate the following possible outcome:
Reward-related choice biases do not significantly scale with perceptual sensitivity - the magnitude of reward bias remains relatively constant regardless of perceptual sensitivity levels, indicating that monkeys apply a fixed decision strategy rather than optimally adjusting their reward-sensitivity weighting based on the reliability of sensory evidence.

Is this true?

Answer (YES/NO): NO